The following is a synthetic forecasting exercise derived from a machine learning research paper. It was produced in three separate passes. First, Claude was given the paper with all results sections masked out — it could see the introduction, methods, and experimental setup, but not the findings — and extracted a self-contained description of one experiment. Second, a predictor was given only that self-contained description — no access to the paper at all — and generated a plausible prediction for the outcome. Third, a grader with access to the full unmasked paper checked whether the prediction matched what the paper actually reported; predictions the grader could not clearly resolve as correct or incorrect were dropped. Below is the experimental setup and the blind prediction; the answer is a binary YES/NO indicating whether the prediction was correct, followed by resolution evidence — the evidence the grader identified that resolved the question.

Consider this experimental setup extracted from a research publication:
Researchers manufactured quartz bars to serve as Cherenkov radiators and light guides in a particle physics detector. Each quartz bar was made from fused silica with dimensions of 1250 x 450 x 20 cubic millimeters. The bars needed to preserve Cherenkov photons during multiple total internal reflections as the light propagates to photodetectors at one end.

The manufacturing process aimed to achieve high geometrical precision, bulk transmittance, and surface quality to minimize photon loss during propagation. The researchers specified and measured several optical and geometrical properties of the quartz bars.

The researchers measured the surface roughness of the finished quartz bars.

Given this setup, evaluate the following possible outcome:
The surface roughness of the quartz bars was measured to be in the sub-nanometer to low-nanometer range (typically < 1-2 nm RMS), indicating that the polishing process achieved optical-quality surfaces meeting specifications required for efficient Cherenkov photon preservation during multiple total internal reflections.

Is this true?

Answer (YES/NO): YES